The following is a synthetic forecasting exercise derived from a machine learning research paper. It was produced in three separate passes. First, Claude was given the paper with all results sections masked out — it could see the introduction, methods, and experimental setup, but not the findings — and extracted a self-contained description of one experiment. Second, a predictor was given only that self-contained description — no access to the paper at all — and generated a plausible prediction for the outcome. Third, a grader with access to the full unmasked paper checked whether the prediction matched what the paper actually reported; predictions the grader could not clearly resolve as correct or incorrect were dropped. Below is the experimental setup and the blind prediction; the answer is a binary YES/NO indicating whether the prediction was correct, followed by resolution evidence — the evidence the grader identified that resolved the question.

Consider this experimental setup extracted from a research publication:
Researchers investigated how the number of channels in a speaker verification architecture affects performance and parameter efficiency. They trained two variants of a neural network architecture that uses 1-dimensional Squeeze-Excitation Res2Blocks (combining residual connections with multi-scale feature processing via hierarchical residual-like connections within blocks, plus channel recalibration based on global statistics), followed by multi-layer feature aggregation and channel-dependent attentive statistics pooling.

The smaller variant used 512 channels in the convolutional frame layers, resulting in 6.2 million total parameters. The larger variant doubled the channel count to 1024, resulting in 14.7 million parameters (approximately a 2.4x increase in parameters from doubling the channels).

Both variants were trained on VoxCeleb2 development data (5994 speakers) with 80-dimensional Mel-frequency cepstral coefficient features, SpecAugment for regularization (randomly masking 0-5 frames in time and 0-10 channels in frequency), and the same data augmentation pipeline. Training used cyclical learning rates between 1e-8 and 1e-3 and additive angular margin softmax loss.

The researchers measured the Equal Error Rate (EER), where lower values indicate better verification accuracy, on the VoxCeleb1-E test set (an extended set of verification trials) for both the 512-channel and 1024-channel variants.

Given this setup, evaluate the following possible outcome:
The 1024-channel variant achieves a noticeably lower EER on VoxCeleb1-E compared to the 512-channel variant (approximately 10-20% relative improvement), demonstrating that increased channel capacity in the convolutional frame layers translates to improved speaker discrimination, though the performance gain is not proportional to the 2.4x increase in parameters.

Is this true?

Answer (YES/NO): NO